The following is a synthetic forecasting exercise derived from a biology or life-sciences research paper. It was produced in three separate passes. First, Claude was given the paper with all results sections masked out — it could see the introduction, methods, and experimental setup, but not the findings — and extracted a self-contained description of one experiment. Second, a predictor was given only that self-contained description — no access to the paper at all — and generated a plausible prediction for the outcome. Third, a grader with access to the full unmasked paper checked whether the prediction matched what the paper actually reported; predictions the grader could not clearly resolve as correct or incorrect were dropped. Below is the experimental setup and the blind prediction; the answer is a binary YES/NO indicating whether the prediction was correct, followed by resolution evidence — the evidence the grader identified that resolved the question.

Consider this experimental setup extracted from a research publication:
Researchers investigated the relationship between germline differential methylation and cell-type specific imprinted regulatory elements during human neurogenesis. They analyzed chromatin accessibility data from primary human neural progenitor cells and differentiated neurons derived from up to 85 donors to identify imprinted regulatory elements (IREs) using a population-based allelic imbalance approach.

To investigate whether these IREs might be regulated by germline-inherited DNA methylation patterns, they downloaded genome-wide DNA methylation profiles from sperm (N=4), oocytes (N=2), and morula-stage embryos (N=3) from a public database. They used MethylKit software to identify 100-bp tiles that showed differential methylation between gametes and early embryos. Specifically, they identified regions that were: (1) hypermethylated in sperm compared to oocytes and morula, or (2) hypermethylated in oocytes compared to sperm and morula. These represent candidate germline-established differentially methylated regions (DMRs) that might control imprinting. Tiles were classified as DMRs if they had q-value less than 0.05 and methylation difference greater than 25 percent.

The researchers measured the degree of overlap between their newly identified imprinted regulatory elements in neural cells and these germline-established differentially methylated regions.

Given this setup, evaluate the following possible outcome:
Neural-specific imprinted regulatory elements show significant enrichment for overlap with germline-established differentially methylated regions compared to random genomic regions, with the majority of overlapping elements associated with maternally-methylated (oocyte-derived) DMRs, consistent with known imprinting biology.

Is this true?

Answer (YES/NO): NO